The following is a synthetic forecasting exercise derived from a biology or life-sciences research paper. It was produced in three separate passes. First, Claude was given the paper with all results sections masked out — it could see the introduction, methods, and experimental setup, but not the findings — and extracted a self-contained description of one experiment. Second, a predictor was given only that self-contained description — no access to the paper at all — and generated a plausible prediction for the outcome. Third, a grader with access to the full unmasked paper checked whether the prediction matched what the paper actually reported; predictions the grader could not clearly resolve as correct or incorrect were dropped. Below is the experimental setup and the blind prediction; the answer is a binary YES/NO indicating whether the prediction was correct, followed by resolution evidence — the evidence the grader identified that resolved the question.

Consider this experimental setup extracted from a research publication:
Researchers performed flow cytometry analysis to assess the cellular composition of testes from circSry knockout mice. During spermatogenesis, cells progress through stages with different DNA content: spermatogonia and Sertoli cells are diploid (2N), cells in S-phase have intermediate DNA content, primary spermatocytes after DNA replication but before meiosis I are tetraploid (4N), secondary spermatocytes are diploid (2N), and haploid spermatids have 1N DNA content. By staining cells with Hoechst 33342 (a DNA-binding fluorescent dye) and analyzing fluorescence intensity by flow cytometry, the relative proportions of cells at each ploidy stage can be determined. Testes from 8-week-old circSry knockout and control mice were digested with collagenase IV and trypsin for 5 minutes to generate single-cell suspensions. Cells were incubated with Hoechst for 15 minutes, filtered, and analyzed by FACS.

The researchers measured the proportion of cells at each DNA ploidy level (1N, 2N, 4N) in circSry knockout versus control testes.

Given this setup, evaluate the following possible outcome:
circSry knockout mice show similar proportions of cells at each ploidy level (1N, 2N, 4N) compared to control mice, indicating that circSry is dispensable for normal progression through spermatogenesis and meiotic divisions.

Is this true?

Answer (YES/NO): NO